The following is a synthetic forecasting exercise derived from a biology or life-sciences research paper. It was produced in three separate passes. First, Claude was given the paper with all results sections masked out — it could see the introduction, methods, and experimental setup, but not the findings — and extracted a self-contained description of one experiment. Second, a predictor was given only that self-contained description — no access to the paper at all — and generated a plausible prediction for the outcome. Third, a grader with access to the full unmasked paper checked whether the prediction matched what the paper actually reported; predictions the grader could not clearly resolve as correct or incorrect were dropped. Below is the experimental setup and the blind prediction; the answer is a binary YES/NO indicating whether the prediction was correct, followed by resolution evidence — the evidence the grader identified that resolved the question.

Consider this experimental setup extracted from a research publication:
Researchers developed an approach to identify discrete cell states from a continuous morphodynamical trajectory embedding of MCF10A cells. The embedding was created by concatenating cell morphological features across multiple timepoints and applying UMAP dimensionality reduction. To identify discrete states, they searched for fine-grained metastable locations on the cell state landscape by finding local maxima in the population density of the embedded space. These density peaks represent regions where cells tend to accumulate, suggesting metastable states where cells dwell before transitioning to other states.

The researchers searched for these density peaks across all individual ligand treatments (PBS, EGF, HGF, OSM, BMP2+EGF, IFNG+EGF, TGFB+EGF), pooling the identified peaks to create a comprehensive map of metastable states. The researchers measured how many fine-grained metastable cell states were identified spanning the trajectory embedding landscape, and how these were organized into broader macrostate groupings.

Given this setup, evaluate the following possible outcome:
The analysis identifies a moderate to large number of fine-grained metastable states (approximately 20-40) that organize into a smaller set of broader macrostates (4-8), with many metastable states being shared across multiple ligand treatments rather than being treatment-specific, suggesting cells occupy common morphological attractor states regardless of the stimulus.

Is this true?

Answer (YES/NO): NO